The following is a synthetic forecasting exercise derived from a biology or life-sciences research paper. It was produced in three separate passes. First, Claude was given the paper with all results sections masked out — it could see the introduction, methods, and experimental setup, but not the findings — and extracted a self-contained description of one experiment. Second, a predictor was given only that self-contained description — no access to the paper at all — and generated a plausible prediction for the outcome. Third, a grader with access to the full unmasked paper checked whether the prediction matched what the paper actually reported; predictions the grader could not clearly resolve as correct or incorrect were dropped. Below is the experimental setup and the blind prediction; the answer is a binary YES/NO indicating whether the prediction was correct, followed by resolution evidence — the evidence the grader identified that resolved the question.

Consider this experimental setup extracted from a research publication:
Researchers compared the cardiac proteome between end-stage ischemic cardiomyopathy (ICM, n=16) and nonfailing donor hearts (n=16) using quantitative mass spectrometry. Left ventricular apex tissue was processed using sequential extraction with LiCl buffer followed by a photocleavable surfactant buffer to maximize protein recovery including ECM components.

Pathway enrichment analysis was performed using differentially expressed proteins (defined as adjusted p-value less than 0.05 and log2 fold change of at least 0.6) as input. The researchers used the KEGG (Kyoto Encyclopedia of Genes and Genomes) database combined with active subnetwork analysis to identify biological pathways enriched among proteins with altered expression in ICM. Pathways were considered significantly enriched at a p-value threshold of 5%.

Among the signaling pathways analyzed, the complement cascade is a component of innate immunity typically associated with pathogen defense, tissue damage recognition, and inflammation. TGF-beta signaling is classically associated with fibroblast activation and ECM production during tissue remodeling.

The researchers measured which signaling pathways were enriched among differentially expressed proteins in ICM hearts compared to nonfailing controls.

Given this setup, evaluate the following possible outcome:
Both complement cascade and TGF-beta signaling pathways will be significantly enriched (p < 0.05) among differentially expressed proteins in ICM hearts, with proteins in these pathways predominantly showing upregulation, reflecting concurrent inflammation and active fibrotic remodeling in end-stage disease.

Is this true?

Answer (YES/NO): YES